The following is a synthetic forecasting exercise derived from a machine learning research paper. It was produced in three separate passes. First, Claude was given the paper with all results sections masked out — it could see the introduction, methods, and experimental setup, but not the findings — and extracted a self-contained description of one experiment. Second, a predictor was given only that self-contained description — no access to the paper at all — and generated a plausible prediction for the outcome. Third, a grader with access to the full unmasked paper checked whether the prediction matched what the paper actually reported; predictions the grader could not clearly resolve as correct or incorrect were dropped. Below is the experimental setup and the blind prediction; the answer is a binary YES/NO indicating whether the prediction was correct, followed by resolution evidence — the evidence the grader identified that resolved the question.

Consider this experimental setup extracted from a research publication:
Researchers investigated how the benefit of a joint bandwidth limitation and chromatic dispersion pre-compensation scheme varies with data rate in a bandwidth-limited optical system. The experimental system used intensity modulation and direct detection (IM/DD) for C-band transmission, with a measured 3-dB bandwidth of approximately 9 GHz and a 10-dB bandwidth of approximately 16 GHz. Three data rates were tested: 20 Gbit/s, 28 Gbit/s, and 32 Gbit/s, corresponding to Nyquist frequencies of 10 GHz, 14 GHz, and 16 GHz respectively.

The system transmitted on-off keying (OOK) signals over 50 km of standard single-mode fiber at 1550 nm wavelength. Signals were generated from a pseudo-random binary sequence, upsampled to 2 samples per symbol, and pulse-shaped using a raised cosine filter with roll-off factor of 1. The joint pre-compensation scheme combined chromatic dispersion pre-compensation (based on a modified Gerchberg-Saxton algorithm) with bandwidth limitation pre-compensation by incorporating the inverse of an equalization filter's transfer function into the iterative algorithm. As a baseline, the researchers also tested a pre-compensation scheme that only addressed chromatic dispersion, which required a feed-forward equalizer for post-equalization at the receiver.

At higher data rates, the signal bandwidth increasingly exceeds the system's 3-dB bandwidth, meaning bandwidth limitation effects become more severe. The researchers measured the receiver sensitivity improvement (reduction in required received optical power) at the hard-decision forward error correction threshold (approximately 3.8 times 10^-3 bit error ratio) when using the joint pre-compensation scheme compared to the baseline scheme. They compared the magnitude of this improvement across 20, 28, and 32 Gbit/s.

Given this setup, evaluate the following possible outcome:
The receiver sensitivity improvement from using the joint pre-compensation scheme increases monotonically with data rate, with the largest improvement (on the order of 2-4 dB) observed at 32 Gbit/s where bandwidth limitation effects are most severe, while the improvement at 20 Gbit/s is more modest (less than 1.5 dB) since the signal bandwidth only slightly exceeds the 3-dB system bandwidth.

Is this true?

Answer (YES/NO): NO